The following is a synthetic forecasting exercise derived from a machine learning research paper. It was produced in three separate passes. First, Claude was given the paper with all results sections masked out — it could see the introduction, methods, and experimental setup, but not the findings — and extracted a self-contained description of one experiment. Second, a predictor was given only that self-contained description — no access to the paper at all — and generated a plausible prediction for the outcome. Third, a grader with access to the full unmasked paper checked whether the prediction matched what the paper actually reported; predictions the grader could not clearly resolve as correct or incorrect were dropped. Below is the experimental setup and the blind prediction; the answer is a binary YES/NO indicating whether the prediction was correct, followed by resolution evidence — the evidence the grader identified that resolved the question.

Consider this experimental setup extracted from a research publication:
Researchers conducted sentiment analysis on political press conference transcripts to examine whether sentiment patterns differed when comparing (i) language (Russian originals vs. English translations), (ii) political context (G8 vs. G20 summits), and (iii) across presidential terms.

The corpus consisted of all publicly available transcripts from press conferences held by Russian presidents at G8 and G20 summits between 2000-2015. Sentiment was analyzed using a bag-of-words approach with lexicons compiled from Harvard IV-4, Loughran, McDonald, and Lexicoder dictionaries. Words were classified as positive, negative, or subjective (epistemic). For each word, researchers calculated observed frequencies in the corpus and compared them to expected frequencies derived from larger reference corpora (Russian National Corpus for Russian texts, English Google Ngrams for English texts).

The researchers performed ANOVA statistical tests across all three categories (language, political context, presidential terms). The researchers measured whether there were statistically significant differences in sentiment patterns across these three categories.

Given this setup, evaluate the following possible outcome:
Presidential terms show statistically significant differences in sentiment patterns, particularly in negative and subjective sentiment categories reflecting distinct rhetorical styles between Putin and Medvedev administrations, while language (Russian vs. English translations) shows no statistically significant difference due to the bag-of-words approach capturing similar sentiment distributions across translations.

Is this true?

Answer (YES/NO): NO